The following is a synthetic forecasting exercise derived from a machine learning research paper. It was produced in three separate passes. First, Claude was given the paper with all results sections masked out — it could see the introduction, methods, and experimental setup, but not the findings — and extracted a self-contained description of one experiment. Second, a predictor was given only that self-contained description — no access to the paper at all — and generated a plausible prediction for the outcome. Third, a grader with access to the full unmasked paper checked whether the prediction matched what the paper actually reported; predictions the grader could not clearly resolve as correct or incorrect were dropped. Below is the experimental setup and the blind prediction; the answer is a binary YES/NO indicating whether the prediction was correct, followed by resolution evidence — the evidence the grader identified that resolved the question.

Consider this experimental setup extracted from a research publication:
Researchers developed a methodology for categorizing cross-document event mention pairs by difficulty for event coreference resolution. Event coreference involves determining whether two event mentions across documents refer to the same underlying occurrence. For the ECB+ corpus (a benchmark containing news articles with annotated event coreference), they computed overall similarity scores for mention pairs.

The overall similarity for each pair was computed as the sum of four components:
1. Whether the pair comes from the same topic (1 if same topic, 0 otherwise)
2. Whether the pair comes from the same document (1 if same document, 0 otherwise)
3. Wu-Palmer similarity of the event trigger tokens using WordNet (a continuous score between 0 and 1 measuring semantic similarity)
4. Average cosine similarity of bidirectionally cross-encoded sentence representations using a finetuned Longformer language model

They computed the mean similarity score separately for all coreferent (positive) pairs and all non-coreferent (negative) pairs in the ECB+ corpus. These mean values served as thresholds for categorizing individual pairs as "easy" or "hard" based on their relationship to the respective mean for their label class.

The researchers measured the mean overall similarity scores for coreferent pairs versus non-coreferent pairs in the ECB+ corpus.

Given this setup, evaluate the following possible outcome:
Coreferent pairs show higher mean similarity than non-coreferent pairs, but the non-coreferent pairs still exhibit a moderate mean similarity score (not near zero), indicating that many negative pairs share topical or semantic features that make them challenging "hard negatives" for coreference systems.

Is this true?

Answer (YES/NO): YES